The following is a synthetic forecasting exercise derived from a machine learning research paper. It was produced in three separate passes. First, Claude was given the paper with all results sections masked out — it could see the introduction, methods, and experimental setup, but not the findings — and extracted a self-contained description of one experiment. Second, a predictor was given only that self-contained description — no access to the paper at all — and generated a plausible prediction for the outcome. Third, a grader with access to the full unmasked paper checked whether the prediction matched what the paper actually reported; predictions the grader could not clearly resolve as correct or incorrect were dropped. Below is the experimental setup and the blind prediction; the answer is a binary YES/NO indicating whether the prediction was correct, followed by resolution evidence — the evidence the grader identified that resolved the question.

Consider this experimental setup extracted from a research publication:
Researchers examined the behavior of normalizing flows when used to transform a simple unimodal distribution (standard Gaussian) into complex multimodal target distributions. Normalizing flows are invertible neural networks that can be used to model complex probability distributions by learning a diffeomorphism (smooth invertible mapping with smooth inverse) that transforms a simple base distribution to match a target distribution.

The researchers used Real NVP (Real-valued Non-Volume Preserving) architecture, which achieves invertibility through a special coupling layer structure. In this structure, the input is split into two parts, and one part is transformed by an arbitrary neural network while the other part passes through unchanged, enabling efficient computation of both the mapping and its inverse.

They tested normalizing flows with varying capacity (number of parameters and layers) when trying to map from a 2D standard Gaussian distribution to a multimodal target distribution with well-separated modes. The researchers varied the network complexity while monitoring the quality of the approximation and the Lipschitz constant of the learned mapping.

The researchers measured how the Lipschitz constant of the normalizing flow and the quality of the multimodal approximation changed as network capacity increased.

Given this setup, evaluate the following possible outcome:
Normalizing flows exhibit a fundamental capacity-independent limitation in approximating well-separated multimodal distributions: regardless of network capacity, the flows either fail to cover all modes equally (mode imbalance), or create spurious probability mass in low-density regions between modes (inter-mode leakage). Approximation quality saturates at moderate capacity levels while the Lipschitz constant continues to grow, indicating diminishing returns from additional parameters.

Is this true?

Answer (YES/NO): NO